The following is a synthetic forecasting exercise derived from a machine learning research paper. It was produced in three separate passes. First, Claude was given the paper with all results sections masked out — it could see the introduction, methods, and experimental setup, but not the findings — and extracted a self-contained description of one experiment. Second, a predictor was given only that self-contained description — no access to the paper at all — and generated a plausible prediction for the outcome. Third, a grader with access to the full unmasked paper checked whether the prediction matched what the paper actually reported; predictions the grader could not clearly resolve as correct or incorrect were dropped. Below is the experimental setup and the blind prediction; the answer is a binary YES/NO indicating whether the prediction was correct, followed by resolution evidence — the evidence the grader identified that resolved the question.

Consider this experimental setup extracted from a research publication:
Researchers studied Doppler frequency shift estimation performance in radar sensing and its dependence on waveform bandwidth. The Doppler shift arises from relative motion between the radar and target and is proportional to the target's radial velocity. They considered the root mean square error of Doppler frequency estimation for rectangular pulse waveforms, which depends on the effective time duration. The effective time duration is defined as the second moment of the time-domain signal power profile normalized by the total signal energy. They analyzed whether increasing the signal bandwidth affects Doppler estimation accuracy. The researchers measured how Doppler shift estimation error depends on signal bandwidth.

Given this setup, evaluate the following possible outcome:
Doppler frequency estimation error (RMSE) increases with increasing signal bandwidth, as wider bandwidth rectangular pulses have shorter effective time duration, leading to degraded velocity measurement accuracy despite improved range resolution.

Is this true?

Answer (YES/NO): NO